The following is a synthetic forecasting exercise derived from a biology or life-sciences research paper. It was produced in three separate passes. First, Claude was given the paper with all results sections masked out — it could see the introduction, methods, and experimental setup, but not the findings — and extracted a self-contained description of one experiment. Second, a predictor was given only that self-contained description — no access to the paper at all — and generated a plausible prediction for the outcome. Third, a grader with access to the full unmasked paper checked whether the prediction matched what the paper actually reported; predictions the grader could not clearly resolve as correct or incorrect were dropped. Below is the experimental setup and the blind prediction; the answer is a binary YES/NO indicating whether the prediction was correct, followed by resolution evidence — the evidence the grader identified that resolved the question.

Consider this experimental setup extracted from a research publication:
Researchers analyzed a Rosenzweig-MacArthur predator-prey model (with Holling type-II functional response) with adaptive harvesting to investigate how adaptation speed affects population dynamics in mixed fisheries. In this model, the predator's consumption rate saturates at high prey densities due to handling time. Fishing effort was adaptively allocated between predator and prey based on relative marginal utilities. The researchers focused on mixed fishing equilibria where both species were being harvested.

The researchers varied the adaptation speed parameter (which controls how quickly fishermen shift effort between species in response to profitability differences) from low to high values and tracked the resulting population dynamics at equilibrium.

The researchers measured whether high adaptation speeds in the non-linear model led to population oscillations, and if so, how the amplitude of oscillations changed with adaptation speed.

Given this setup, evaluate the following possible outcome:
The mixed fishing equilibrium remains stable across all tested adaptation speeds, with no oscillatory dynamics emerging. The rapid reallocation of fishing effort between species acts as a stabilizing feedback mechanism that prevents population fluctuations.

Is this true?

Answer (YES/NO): NO